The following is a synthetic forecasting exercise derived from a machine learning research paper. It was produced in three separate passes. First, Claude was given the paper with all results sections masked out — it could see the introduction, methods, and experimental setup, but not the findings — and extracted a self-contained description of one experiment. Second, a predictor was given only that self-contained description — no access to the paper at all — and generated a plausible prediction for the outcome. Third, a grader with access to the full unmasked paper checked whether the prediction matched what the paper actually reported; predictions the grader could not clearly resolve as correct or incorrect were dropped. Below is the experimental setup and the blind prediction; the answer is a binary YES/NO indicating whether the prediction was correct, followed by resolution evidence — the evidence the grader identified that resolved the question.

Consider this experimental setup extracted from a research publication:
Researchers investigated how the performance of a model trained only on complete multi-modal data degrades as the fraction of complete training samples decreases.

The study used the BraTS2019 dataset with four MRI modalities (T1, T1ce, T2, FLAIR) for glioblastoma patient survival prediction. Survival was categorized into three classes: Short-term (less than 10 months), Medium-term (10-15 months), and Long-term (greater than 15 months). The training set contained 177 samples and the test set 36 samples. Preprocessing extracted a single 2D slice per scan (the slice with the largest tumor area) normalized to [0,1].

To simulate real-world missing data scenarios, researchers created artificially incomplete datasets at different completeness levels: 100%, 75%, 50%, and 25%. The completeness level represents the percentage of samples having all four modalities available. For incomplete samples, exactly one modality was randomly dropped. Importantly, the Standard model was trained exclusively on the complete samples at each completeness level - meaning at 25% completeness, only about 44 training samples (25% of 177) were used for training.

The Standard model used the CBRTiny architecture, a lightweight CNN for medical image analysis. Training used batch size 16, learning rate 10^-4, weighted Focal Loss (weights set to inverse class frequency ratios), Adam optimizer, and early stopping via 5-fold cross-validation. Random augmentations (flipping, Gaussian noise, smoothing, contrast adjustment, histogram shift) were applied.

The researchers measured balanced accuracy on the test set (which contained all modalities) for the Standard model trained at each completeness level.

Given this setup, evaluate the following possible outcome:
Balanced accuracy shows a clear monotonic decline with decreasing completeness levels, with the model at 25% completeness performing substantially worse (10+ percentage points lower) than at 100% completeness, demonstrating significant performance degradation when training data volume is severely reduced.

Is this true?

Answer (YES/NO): YES